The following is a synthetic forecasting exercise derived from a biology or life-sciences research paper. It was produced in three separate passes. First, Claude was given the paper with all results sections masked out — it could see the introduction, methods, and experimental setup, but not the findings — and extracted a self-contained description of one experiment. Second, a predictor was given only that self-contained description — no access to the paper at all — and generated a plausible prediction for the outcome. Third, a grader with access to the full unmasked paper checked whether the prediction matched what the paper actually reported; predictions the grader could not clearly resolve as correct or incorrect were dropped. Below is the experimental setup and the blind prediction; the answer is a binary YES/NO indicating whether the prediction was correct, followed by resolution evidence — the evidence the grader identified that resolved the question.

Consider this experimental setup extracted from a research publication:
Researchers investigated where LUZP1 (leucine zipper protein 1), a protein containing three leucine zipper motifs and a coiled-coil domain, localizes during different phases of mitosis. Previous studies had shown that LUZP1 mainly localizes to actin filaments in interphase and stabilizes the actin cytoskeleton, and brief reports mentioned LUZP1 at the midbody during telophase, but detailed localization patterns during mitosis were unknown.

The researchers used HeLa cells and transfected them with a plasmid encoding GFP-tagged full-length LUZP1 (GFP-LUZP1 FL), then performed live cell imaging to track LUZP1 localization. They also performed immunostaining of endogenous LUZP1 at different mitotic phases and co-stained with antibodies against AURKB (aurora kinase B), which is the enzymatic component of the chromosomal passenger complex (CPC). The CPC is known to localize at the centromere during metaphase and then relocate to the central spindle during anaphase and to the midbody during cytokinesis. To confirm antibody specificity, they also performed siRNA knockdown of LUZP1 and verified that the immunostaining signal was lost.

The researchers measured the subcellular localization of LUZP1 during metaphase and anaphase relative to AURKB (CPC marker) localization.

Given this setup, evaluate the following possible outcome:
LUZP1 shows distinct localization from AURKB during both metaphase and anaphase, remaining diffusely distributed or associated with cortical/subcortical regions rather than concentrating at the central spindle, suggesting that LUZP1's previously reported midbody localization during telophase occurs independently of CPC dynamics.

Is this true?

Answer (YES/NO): NO